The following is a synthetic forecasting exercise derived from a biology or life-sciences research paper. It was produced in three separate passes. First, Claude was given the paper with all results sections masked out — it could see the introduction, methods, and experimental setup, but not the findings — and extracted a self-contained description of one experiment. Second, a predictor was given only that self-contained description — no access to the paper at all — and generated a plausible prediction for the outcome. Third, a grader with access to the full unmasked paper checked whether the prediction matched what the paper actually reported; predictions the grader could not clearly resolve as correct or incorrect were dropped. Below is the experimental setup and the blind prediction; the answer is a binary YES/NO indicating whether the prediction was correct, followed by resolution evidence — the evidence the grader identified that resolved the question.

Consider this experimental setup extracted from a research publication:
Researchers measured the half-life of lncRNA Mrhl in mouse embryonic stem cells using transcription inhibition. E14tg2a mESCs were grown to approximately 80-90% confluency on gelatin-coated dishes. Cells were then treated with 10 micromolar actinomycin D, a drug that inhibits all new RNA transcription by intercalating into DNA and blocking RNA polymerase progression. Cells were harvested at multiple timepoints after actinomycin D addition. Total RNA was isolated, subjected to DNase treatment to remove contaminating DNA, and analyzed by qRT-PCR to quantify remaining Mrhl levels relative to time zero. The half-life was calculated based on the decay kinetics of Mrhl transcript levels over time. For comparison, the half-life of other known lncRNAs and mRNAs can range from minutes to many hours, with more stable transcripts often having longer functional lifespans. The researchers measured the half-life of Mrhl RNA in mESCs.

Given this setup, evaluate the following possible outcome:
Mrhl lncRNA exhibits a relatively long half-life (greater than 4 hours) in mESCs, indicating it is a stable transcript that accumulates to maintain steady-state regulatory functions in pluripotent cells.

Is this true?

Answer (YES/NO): NO